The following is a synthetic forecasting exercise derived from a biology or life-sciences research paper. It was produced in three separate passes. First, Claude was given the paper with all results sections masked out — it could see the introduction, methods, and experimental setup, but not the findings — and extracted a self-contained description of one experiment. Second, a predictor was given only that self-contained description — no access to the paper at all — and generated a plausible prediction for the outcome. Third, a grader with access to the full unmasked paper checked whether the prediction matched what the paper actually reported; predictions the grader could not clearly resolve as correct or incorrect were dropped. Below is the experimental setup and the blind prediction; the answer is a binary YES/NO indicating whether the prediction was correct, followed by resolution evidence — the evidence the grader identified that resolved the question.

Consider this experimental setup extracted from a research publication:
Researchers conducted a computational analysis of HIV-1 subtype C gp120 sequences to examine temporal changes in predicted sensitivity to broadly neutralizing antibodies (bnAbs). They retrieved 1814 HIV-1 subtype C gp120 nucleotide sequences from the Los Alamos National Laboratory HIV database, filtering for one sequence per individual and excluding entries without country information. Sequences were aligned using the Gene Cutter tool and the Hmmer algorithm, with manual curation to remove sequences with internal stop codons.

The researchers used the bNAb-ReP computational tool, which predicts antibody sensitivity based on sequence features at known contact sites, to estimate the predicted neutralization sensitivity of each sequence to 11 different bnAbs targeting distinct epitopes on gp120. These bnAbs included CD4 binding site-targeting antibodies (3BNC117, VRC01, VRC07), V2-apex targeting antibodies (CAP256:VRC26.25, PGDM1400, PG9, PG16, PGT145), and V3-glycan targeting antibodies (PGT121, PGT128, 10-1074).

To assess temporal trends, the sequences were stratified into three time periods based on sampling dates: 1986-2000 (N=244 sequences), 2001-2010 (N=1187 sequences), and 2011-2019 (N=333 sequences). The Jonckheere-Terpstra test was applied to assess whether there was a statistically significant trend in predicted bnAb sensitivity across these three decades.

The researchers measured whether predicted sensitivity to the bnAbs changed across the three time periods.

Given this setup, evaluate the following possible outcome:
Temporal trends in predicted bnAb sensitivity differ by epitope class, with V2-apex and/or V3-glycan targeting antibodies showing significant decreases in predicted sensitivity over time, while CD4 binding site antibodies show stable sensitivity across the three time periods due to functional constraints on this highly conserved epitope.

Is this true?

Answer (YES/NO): NO